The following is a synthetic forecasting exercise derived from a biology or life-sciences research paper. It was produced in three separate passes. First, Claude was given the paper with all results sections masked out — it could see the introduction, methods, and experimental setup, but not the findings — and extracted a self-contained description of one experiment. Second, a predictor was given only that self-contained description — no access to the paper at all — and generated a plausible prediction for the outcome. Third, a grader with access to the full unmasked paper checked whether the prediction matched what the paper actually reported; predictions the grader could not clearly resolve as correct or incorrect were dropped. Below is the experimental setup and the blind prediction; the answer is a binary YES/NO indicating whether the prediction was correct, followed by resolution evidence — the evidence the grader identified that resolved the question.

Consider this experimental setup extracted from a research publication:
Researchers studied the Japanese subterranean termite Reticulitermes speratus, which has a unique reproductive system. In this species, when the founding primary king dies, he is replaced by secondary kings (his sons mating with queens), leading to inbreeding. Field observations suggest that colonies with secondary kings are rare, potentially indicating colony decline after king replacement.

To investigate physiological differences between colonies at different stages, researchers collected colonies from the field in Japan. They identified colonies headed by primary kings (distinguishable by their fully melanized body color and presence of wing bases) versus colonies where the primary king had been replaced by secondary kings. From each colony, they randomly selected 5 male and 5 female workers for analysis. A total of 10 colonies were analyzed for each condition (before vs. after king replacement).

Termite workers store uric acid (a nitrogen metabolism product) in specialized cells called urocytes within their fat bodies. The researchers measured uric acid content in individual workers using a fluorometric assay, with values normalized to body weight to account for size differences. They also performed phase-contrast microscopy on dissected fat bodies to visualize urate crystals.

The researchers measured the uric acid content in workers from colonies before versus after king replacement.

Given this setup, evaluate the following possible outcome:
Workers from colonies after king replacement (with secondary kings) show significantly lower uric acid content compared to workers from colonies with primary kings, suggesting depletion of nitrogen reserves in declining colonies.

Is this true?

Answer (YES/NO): NO